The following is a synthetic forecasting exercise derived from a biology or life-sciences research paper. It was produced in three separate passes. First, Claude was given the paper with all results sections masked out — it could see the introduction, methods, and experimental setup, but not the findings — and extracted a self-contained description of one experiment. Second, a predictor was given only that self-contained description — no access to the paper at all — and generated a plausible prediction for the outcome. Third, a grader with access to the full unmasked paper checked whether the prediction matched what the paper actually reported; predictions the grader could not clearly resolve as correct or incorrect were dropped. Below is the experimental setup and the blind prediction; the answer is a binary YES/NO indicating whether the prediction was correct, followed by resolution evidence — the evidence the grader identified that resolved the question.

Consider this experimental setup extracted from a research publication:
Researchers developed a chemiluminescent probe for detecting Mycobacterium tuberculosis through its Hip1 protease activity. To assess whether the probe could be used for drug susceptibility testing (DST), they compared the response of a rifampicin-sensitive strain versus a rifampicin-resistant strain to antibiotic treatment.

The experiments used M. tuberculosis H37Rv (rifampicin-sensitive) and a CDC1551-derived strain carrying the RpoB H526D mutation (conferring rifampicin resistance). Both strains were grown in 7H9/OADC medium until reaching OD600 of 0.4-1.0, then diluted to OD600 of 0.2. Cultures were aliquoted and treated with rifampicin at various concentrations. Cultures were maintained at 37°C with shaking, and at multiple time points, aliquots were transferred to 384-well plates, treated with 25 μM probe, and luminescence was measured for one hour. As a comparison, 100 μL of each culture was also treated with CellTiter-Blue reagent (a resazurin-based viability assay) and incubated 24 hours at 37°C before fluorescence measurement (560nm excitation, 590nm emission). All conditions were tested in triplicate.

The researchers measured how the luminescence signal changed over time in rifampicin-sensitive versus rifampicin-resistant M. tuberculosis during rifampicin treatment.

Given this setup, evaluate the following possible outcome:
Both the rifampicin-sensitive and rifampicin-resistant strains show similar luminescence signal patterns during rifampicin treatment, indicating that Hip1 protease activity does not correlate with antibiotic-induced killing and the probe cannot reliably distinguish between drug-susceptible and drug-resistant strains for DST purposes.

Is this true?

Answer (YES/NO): NO